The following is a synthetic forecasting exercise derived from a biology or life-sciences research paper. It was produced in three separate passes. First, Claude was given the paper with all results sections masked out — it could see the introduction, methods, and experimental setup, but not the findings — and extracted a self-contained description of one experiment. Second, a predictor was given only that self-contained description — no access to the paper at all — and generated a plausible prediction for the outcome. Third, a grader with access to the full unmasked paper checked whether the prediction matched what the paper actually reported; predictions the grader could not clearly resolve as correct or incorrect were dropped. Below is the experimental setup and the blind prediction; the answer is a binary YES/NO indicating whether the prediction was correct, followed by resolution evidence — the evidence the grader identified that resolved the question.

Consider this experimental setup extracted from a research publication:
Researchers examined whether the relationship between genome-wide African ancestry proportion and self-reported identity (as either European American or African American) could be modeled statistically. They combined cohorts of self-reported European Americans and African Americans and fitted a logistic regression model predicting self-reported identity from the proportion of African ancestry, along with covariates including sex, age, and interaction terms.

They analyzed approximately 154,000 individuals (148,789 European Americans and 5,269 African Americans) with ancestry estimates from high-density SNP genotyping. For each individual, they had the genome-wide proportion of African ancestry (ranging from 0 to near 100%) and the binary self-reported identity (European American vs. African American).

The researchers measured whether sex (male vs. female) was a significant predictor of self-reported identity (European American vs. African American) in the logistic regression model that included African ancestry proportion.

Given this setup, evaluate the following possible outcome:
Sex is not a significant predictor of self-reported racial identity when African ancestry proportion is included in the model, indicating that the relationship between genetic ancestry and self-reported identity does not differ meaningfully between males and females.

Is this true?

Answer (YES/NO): NO